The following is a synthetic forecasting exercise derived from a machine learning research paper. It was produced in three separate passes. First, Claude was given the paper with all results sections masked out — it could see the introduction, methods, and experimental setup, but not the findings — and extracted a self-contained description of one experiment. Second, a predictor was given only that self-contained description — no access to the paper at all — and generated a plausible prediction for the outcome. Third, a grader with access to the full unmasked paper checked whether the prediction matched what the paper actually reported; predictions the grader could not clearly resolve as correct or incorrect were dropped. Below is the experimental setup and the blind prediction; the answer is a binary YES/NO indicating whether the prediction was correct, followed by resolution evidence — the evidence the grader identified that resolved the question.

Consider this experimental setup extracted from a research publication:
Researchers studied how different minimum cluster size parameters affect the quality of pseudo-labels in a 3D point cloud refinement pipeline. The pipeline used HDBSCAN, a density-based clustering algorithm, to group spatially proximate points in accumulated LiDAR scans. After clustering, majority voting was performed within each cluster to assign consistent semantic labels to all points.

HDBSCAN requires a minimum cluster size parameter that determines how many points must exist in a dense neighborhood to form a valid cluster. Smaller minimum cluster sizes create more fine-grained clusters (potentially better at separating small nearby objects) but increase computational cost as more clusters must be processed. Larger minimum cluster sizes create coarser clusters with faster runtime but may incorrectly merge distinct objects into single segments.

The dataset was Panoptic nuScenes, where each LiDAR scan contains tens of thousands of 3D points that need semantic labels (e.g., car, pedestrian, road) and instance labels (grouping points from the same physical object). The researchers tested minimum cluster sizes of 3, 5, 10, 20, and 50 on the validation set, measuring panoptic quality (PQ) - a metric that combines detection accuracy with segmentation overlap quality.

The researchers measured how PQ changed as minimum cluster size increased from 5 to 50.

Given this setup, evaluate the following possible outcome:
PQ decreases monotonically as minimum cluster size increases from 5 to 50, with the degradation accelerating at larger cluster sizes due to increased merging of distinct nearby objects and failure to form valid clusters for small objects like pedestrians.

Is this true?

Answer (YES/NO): YES